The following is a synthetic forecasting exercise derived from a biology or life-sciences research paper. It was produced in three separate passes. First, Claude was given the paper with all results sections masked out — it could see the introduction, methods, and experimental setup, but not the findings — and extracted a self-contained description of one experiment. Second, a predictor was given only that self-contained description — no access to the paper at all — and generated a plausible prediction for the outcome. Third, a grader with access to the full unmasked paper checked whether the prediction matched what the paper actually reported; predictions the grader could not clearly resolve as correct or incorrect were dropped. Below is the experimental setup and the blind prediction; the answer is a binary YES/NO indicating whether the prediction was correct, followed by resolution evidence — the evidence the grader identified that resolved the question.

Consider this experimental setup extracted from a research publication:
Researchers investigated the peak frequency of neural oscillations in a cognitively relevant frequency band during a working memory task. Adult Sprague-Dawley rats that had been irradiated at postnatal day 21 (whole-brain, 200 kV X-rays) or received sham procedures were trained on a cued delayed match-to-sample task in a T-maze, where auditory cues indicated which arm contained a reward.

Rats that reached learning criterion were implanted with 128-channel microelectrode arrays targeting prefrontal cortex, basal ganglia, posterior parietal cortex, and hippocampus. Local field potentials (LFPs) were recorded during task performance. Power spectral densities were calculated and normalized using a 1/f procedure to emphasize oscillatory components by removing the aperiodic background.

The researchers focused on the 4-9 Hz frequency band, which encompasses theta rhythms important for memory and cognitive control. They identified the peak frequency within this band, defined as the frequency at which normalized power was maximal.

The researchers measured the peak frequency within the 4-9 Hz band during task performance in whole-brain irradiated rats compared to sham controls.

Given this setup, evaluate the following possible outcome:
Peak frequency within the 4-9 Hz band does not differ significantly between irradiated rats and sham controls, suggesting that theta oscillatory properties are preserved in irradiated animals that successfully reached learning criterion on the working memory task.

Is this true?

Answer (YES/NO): NO